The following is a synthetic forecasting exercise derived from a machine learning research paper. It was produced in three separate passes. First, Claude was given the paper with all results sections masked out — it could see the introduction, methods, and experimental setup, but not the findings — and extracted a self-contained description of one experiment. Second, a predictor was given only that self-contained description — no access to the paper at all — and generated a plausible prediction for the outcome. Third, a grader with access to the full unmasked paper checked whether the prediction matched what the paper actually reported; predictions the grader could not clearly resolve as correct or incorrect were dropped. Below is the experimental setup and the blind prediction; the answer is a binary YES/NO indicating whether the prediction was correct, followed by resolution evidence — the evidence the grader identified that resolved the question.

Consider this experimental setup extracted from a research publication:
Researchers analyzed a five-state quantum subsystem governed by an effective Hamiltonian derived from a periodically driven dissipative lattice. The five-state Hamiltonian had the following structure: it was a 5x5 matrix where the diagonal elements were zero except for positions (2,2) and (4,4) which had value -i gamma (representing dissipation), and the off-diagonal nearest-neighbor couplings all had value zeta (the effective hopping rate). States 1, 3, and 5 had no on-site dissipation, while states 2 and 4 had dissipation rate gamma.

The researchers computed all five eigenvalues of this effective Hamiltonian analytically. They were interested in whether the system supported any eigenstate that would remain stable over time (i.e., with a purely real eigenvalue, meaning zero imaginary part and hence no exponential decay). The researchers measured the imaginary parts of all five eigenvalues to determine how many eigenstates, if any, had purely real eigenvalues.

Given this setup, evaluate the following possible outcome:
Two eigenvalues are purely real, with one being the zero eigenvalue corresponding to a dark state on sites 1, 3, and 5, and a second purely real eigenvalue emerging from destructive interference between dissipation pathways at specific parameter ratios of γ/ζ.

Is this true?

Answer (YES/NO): NO